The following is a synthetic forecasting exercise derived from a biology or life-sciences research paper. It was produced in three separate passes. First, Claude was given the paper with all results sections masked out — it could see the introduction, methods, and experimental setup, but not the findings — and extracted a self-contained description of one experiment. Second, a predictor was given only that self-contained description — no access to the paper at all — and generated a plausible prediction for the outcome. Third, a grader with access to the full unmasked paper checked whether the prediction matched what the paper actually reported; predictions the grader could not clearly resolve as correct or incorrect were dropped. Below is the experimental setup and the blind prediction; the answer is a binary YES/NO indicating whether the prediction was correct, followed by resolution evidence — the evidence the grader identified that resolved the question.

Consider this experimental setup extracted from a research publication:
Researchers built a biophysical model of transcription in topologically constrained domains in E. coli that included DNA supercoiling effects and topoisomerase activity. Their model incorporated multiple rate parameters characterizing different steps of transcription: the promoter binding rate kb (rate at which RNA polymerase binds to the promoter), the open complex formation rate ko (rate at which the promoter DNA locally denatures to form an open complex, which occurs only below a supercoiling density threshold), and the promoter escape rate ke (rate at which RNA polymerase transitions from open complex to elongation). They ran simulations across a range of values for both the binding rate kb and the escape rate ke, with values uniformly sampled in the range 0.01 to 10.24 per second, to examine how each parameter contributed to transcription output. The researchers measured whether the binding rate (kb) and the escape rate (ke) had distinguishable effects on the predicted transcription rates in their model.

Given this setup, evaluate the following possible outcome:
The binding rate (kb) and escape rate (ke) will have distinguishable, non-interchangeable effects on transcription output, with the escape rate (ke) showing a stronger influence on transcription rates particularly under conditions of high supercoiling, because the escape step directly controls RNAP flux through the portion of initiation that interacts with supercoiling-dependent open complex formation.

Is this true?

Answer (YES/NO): NO